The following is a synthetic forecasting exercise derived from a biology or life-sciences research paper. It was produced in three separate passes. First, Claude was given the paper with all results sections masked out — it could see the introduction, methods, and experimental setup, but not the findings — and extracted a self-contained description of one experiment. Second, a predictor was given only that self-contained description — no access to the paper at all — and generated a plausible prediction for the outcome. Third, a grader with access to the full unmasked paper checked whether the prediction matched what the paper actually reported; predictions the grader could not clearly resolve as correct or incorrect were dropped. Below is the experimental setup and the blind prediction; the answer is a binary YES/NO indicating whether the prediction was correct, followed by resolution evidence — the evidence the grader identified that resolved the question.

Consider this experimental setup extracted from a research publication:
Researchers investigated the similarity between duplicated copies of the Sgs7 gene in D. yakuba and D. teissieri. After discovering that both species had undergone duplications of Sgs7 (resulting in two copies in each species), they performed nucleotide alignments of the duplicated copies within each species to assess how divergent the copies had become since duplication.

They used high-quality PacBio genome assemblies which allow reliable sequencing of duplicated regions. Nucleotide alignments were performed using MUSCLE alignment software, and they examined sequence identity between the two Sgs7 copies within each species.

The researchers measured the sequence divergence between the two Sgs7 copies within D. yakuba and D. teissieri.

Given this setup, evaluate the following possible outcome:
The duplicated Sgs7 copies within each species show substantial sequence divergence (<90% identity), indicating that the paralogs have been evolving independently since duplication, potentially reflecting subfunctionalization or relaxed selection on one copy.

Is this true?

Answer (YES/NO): NO